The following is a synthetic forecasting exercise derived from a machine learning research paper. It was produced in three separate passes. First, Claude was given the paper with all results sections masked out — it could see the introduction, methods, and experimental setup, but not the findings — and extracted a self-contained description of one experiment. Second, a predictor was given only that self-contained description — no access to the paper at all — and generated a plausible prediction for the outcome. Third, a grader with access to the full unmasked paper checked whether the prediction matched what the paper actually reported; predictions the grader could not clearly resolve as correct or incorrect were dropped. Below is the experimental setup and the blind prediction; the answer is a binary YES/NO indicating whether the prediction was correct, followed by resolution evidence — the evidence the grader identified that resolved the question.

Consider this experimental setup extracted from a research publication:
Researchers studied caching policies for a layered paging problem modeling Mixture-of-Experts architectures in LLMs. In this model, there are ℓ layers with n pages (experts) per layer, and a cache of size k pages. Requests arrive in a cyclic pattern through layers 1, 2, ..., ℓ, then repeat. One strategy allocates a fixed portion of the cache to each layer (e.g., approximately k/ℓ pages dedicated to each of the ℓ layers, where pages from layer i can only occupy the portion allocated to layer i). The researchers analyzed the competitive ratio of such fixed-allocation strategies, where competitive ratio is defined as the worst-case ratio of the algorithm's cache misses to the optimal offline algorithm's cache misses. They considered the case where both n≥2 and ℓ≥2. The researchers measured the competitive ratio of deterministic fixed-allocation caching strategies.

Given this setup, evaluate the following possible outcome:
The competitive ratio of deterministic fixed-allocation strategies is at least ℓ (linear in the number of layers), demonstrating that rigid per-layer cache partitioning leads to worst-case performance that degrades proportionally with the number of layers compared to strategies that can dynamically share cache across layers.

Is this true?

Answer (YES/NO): NO